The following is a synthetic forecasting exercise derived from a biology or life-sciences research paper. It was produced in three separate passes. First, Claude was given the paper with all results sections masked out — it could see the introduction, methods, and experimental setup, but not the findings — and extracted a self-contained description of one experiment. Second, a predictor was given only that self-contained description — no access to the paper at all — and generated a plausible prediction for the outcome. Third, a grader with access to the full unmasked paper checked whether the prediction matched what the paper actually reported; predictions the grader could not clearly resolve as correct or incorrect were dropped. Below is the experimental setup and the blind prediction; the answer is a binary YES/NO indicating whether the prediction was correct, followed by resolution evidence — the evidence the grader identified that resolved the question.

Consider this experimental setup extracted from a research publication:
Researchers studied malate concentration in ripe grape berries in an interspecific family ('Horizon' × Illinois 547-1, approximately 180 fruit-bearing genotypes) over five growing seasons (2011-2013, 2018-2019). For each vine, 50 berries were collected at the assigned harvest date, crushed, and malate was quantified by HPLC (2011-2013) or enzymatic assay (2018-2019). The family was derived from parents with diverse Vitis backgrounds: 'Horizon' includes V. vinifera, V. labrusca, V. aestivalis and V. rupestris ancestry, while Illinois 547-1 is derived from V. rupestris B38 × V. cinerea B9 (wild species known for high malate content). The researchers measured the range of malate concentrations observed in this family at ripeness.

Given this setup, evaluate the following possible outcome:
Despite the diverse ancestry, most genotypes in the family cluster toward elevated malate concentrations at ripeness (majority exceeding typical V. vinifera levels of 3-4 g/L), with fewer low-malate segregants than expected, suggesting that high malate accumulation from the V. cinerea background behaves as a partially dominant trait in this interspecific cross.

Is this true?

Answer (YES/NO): NO